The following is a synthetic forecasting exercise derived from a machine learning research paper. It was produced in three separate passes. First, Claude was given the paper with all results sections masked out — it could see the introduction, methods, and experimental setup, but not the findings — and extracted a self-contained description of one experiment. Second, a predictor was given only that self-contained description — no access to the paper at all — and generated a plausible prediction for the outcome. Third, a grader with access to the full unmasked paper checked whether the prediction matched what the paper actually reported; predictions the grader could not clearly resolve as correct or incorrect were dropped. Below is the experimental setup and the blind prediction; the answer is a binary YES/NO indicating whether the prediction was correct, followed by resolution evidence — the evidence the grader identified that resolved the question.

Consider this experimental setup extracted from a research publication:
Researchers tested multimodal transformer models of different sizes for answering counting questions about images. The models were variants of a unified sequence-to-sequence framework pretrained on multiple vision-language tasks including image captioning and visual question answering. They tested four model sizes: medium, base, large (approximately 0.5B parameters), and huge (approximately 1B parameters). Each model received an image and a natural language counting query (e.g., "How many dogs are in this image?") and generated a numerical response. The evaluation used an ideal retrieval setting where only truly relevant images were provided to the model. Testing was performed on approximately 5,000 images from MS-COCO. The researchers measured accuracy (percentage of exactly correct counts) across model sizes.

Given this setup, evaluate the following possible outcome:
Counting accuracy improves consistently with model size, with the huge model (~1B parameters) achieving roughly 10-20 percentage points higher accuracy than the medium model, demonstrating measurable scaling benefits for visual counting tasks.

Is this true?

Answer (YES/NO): NO